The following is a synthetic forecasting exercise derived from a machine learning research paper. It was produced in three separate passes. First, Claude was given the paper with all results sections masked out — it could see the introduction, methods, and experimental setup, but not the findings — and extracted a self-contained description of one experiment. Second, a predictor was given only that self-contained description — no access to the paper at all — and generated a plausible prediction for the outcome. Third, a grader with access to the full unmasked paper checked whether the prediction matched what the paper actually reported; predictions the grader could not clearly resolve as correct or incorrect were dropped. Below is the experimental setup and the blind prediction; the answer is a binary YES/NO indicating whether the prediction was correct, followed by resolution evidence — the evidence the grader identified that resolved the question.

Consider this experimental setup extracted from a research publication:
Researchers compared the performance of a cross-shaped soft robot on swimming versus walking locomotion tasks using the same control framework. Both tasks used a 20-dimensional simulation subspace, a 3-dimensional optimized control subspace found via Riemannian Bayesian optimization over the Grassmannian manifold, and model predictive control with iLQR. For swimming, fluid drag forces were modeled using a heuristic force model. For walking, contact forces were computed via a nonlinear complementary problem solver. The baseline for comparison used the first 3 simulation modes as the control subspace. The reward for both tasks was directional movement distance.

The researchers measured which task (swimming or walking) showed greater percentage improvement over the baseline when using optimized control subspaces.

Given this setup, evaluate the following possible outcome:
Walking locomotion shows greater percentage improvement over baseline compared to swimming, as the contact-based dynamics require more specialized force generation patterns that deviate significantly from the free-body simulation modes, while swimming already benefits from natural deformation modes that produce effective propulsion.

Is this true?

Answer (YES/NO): YES